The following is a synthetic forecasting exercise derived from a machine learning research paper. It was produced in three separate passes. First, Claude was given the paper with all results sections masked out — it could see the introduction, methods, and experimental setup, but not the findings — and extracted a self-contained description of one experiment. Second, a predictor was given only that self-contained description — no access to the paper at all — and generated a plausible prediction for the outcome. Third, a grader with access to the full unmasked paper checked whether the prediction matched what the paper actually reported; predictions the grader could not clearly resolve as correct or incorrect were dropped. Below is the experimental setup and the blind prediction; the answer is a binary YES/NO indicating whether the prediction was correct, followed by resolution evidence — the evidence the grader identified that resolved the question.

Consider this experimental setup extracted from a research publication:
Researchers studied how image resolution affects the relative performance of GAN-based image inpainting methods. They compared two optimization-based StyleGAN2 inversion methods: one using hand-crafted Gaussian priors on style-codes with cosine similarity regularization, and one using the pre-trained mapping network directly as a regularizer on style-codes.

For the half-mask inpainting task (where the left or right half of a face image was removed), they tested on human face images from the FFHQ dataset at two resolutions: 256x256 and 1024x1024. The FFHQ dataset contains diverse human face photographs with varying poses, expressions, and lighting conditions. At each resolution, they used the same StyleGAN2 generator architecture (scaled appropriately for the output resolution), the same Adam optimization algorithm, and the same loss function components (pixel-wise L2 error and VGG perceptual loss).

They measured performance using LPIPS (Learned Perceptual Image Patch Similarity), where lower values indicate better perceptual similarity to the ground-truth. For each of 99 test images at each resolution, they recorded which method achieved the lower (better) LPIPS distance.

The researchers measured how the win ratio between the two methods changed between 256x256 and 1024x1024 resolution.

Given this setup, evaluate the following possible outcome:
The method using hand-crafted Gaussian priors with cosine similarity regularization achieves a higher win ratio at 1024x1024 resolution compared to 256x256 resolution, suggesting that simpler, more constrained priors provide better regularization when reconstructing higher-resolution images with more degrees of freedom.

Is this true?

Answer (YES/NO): NO